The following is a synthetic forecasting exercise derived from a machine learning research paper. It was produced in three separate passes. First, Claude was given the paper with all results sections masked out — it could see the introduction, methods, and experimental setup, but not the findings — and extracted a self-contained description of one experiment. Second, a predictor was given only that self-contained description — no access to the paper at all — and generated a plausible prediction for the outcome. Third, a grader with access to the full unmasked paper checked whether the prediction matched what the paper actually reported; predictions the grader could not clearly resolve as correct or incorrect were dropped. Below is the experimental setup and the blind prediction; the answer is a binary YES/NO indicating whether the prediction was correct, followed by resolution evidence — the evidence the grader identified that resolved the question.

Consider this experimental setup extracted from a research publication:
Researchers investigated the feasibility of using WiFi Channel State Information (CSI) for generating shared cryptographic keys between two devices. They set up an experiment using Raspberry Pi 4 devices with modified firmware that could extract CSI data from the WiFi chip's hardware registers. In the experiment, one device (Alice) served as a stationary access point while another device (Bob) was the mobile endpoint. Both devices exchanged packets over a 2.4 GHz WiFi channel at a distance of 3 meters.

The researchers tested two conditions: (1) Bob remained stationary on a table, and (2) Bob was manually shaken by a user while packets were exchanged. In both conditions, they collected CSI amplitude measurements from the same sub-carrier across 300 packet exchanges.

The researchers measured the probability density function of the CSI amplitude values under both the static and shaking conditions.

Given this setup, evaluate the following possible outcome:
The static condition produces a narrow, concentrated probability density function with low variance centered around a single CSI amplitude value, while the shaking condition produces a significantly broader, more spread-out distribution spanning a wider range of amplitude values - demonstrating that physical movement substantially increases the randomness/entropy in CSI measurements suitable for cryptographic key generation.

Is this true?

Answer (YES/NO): YES